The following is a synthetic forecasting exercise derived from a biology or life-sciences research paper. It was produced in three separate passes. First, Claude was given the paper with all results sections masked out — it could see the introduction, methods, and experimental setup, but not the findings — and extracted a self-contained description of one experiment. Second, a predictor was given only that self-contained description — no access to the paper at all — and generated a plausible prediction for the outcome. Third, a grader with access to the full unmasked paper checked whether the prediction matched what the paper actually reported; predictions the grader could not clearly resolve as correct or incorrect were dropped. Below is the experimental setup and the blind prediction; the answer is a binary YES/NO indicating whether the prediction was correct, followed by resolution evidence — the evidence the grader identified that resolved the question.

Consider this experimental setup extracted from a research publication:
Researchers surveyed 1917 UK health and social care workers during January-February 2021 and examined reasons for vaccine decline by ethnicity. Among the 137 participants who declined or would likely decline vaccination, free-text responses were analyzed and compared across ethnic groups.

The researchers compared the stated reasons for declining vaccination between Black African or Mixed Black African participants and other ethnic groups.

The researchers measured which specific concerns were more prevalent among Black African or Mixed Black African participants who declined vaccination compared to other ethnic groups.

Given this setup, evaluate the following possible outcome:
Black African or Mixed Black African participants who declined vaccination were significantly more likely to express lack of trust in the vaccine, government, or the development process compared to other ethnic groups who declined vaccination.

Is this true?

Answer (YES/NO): NO